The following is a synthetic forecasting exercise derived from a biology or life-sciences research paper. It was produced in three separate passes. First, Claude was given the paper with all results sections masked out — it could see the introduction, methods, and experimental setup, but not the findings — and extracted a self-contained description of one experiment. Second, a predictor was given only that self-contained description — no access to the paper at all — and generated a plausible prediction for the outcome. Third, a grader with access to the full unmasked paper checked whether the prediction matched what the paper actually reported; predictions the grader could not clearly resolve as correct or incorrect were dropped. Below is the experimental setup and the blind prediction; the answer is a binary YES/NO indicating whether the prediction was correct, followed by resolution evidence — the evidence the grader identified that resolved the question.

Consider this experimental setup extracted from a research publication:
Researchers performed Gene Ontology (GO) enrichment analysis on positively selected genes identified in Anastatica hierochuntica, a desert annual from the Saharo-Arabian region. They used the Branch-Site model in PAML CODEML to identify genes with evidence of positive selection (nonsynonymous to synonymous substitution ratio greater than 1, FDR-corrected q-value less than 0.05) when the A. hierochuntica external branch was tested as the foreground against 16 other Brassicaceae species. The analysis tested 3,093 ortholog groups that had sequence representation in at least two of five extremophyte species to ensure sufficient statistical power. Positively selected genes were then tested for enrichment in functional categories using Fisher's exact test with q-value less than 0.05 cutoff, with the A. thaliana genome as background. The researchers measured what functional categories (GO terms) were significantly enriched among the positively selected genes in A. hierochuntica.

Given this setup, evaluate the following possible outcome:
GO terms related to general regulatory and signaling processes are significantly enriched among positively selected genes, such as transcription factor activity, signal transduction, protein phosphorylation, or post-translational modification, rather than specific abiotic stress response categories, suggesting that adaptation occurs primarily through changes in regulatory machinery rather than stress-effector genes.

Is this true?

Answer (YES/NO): NO